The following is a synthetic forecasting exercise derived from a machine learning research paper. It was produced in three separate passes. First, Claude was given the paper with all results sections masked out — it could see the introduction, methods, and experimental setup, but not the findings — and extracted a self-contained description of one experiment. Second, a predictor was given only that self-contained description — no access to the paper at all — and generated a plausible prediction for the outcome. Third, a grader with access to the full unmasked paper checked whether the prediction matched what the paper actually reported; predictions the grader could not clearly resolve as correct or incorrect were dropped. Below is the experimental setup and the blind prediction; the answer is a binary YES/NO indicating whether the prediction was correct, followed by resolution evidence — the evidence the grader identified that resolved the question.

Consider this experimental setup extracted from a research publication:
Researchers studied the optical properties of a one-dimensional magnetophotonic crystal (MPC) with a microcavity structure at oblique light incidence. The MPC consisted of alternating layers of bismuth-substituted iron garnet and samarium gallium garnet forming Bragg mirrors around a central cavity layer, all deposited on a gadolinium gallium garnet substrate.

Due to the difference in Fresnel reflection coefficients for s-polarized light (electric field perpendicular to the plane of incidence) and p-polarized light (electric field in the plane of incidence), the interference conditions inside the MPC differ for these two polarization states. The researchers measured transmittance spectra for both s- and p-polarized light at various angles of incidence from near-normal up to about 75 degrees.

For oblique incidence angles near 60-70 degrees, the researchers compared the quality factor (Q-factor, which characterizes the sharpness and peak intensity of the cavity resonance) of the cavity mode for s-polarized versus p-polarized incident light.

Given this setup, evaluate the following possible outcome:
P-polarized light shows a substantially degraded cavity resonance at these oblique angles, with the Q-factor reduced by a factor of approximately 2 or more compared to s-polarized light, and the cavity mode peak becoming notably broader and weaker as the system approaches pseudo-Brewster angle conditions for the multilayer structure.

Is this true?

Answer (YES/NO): YES